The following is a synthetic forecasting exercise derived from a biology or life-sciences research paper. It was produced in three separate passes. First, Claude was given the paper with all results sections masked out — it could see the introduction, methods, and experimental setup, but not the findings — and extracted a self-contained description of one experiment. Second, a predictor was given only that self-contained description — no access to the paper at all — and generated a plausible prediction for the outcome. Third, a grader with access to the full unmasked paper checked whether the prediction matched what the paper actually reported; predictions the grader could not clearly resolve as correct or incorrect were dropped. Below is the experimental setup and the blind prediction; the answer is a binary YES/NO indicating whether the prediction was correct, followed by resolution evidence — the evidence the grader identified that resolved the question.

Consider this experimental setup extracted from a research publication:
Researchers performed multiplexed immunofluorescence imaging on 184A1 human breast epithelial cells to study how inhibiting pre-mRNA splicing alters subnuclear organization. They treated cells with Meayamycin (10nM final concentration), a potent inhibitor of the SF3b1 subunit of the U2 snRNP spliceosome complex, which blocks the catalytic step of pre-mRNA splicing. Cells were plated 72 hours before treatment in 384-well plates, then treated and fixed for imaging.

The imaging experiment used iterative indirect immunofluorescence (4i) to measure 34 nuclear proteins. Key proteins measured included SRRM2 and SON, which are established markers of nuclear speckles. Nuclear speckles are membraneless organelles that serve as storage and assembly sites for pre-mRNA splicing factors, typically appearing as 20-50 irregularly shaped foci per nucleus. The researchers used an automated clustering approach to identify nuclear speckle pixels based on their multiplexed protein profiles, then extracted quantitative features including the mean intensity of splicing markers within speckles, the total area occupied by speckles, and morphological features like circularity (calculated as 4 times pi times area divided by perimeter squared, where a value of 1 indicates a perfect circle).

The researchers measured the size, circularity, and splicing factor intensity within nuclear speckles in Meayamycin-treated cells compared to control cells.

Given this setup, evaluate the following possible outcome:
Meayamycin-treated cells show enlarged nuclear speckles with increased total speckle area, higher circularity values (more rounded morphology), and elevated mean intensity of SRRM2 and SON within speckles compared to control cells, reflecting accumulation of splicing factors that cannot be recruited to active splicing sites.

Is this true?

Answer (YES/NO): NO